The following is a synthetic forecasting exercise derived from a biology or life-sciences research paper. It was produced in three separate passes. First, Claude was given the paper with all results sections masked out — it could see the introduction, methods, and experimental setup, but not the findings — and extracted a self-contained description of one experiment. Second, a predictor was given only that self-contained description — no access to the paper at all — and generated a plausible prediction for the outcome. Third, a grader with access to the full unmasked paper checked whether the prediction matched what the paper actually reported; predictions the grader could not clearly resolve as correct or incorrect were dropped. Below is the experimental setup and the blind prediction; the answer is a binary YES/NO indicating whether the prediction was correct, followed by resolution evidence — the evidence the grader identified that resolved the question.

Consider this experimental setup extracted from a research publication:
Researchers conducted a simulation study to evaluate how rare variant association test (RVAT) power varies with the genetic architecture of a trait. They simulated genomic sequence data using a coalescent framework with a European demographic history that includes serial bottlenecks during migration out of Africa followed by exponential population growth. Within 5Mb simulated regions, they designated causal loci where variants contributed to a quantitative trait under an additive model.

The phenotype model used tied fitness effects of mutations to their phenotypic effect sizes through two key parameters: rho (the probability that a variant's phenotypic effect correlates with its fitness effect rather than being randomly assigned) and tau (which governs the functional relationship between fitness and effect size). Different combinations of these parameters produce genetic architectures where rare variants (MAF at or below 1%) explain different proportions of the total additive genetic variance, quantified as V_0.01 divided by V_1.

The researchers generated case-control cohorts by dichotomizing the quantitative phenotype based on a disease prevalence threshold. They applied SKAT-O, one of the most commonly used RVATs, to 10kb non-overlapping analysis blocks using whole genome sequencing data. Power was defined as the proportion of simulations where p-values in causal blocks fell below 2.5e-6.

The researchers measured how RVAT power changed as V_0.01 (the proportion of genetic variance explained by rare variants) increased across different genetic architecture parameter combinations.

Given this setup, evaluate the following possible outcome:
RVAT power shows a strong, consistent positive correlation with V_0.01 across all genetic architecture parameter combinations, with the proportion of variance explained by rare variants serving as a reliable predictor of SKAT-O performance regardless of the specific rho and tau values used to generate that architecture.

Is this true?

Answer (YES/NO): NO